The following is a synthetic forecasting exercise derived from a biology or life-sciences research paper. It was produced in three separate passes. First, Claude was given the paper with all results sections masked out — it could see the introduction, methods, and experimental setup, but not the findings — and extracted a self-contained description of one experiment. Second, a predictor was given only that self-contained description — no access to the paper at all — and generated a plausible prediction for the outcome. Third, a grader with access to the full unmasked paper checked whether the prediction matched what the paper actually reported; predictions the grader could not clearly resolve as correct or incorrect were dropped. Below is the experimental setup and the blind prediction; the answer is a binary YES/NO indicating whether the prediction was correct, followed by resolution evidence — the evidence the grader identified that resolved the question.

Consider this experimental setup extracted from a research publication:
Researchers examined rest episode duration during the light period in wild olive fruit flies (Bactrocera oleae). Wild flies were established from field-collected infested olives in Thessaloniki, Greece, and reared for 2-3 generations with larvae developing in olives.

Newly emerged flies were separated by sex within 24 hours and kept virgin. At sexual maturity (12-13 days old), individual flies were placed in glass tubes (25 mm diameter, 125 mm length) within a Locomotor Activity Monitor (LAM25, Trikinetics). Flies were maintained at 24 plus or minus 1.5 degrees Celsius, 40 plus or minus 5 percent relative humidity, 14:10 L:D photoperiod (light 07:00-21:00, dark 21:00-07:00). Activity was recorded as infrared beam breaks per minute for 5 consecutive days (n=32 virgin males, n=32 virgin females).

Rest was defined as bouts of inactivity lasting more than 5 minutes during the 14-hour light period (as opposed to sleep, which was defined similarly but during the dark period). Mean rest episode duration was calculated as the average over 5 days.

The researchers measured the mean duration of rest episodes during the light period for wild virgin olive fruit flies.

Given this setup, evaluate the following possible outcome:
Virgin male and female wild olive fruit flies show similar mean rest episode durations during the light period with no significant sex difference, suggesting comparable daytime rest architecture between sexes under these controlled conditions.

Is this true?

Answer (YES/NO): YES